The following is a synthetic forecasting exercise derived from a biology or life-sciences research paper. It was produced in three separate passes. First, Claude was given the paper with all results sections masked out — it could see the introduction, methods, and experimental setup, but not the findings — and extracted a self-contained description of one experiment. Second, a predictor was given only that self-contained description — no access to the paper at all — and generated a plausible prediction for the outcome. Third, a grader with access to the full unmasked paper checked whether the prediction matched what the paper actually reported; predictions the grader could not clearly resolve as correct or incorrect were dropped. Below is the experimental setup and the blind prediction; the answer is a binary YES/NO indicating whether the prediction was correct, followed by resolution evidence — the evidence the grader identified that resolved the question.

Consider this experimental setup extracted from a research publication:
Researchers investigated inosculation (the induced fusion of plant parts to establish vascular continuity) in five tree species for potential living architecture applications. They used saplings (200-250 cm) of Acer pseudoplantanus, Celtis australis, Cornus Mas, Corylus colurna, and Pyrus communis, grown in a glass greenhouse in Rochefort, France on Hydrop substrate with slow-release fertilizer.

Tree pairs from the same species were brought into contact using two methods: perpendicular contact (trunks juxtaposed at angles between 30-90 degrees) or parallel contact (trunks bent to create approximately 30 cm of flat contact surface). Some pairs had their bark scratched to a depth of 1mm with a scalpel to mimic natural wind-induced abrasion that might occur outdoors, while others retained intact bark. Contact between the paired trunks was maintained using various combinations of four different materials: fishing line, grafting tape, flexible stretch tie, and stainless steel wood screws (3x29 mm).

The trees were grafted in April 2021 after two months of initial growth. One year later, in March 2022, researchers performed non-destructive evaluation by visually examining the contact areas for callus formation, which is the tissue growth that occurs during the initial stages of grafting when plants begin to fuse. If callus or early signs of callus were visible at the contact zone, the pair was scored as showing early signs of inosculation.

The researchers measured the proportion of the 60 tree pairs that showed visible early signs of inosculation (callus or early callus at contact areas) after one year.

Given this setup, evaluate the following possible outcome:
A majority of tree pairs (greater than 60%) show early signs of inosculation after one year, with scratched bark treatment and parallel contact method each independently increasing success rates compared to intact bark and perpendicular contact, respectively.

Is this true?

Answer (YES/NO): NO